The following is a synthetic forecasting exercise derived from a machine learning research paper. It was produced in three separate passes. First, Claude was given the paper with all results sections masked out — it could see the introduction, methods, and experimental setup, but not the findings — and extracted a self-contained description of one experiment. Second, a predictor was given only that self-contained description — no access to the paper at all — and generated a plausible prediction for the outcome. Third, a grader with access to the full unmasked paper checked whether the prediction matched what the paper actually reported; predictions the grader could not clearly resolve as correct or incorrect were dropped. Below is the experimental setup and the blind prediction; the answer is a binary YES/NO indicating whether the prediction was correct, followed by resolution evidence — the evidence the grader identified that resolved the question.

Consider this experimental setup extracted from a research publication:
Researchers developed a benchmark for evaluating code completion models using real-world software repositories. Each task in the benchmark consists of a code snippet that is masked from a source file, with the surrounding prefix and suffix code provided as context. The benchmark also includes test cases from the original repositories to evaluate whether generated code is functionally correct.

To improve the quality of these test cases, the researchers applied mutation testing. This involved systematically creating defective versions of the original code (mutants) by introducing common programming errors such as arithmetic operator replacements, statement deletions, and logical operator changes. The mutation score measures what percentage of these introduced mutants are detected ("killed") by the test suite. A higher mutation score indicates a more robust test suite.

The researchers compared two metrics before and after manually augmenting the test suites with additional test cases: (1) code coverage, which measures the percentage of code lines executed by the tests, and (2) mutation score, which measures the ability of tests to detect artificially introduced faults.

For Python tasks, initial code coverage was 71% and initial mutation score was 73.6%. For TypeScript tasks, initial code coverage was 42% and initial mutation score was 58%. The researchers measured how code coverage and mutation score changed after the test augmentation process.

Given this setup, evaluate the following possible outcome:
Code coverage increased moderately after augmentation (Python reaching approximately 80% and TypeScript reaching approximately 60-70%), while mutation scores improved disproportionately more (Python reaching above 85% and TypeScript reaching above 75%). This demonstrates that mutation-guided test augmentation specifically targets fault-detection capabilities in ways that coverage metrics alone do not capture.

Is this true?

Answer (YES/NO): NO